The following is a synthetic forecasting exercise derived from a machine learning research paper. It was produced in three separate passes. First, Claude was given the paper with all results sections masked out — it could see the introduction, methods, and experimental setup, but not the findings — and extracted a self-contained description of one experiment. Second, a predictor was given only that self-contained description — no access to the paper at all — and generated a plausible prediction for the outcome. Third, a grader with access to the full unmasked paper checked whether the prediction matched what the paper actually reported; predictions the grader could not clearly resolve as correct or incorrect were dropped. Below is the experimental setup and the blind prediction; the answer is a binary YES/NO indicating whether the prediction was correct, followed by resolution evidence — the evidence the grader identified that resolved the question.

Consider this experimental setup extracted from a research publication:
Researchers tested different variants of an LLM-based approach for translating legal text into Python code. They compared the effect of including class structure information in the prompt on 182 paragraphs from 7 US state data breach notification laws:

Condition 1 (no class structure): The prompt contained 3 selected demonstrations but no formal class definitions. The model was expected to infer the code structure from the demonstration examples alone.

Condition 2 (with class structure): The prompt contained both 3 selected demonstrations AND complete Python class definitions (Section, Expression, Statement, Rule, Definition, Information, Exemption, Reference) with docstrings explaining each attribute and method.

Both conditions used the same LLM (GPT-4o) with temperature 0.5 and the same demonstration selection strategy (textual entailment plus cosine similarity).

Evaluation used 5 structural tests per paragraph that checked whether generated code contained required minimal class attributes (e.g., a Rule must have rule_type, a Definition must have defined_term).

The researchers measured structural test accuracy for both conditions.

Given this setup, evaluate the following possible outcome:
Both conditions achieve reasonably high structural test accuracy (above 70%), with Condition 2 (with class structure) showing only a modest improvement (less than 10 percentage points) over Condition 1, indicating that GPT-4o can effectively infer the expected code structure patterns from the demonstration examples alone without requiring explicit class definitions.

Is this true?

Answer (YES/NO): NO